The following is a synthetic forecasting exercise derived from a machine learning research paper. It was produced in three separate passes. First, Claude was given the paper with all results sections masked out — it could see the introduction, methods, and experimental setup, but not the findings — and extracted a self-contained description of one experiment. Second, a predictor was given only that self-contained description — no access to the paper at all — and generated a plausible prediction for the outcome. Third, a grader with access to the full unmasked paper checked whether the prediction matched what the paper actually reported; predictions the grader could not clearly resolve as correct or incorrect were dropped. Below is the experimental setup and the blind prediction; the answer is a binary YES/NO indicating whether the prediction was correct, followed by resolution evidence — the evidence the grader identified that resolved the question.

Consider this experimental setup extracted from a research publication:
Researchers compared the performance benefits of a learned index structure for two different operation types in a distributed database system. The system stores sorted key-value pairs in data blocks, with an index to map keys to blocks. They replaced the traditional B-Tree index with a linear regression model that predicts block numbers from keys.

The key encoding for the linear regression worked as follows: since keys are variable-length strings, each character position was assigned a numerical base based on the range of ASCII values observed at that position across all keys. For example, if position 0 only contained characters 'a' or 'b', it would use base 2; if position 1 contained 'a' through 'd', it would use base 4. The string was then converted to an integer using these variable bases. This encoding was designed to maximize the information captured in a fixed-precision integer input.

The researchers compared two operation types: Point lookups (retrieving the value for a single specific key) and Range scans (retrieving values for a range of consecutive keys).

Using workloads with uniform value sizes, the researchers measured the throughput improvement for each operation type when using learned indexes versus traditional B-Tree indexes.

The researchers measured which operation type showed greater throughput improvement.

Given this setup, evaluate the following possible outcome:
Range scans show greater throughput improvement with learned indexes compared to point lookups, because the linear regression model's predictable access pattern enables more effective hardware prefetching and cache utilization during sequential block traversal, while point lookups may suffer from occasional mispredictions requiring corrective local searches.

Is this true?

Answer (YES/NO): NO